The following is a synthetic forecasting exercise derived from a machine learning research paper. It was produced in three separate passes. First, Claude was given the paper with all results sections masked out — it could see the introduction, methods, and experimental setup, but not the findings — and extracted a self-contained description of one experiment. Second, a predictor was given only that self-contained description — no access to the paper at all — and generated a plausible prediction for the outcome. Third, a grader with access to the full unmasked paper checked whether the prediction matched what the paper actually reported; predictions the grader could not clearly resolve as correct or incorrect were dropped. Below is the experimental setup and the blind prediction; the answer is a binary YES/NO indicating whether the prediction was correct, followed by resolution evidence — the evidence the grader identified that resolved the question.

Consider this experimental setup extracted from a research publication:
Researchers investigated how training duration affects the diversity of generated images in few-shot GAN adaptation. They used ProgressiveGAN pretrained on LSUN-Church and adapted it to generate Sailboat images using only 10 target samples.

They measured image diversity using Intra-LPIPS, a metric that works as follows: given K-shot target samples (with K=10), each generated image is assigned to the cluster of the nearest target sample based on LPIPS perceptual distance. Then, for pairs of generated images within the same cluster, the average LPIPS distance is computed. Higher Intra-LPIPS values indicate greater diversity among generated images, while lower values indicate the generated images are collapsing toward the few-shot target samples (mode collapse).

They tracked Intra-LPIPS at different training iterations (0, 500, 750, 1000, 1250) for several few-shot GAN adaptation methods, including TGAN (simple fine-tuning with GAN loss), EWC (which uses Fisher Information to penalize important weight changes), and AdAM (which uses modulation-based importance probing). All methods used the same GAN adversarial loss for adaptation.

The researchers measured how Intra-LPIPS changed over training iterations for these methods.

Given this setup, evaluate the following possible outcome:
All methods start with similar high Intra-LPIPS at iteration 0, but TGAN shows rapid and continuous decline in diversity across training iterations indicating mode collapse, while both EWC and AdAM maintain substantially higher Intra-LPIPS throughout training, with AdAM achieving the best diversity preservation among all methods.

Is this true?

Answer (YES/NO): NO